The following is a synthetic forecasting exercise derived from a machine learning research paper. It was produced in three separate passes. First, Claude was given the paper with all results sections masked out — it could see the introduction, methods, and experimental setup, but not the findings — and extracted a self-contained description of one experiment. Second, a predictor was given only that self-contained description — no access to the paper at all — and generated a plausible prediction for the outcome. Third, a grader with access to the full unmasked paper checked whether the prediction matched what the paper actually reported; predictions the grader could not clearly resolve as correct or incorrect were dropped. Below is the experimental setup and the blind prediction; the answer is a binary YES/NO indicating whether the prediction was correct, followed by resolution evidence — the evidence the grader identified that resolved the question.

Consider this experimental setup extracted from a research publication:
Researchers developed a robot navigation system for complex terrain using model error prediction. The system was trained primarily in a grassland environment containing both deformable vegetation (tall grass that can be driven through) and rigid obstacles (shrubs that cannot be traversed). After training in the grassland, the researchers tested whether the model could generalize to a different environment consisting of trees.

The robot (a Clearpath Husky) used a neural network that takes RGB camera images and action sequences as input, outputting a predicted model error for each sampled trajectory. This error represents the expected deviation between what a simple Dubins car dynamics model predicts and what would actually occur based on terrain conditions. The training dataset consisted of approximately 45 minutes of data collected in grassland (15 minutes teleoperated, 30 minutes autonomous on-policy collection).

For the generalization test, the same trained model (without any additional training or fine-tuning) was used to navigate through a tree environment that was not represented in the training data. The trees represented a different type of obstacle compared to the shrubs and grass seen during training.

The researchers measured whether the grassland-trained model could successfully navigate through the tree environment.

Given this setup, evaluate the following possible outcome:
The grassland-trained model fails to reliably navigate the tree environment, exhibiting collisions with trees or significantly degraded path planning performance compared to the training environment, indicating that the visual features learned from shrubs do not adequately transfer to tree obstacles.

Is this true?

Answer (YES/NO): NO